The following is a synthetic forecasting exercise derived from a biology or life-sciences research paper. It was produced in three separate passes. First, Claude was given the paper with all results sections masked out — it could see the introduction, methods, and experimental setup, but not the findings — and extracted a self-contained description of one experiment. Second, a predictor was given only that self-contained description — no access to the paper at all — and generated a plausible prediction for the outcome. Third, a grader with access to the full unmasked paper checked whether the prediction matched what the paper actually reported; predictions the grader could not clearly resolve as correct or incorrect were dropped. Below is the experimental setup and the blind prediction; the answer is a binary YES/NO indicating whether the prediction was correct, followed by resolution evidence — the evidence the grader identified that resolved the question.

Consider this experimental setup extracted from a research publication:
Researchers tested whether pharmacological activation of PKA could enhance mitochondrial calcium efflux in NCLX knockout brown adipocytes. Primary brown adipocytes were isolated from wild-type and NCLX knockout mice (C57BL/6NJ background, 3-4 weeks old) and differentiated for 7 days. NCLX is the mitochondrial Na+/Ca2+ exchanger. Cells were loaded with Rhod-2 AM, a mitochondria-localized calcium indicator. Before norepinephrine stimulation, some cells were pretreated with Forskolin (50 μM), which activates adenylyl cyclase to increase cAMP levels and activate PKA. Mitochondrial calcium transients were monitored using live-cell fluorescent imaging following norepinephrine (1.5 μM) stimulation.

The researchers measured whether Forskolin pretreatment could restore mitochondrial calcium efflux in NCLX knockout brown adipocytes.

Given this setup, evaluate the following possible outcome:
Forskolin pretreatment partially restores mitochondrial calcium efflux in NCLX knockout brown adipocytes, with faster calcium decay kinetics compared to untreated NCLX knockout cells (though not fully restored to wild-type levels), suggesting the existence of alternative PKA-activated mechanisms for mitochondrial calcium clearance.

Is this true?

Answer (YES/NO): NO